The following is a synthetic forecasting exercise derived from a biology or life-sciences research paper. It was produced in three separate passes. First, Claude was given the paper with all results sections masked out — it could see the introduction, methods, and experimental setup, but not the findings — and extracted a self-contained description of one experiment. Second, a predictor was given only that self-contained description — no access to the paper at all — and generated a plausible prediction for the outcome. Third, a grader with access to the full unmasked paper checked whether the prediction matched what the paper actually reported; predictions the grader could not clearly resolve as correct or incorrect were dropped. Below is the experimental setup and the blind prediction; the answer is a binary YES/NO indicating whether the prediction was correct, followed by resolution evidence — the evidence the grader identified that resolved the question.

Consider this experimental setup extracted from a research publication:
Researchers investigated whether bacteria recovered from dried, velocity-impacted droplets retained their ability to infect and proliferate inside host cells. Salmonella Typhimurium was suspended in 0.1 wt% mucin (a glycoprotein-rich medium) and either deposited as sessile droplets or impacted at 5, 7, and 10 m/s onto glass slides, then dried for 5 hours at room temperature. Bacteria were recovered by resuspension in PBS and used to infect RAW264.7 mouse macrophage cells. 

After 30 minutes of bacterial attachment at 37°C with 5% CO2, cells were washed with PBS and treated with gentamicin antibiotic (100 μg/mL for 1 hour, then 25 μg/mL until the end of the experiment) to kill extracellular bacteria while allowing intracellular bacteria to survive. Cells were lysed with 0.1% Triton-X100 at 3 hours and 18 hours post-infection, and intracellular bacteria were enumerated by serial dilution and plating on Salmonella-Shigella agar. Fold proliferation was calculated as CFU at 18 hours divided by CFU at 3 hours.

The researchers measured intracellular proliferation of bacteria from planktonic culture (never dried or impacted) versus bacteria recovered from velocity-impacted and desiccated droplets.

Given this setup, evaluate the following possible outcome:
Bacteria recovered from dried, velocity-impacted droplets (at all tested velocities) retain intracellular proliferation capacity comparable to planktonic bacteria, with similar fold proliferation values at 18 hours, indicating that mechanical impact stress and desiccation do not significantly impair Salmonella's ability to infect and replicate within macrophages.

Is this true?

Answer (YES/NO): NO